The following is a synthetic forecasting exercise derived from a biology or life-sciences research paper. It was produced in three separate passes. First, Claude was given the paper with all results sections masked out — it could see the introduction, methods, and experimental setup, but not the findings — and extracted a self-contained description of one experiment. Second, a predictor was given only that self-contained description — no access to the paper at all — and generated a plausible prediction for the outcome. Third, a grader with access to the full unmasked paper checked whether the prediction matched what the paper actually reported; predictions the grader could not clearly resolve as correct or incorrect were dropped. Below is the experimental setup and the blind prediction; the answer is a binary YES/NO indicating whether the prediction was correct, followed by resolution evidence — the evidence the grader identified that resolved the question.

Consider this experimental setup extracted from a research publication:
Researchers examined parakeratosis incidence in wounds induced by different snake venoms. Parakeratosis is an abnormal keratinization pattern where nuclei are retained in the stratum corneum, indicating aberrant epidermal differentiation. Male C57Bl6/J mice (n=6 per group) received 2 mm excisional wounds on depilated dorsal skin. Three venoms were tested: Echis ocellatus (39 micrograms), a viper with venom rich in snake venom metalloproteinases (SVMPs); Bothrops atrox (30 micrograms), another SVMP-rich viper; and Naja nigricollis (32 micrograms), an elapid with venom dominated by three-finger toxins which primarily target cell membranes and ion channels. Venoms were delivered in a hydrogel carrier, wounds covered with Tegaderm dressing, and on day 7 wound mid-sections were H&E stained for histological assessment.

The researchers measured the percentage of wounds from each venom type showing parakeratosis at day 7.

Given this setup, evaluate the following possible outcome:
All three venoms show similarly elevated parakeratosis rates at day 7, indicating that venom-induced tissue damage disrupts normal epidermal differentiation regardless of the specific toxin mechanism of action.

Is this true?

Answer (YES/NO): NO